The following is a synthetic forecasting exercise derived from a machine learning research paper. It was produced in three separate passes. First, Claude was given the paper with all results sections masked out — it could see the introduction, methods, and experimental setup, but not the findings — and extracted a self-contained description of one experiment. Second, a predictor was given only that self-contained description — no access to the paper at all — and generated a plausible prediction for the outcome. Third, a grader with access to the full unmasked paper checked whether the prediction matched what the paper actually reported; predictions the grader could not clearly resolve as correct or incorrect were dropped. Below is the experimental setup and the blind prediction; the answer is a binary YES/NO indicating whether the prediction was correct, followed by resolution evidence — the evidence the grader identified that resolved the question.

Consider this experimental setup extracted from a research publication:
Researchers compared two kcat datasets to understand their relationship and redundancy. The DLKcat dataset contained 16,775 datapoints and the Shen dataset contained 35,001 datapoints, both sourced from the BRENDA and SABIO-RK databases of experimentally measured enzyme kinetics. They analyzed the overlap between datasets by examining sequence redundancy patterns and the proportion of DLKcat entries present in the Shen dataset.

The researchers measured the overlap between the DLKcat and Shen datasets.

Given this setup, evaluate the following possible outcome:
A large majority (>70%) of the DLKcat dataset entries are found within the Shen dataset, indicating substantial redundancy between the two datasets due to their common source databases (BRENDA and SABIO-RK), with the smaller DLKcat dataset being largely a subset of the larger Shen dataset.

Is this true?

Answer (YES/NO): YES